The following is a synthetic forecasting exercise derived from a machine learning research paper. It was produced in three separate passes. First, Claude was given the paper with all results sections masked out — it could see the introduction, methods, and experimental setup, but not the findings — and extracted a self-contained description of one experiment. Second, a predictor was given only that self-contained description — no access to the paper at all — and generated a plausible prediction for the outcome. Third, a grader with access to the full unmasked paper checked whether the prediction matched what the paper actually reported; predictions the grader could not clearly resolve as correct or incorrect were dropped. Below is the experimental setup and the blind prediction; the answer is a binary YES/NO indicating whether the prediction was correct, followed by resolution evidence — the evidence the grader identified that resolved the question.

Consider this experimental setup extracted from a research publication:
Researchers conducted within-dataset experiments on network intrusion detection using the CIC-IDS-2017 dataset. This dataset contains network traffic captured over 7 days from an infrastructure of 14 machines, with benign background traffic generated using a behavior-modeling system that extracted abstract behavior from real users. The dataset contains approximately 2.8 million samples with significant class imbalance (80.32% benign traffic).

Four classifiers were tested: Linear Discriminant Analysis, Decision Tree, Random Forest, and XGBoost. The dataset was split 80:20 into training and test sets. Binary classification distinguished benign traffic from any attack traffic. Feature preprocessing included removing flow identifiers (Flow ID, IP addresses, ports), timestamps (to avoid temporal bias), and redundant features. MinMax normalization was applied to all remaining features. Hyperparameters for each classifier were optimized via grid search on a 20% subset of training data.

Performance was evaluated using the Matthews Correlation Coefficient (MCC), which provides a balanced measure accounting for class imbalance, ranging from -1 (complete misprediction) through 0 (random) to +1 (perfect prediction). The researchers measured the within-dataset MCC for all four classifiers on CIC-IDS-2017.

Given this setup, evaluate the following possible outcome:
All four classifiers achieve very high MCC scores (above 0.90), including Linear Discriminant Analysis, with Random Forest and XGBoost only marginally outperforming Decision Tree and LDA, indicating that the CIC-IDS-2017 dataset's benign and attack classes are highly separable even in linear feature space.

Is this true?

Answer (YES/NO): NO